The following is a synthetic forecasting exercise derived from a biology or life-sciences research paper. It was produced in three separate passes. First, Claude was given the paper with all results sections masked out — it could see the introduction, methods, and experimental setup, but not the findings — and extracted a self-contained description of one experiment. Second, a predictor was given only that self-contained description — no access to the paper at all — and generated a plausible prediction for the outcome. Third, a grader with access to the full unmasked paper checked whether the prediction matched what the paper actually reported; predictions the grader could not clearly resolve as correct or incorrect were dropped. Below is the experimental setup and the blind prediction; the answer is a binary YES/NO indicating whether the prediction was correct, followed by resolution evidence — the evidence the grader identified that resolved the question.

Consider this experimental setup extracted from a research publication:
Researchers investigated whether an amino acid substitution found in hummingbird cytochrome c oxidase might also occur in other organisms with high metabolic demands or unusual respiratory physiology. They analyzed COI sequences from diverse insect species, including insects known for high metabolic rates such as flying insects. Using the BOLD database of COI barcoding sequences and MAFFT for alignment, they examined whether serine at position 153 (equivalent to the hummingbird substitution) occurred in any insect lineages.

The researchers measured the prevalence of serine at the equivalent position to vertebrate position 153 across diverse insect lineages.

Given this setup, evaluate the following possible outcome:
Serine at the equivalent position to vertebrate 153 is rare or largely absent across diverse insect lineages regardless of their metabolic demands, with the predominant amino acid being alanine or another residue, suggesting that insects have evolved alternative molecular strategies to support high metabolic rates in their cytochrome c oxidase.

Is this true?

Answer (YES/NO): NO